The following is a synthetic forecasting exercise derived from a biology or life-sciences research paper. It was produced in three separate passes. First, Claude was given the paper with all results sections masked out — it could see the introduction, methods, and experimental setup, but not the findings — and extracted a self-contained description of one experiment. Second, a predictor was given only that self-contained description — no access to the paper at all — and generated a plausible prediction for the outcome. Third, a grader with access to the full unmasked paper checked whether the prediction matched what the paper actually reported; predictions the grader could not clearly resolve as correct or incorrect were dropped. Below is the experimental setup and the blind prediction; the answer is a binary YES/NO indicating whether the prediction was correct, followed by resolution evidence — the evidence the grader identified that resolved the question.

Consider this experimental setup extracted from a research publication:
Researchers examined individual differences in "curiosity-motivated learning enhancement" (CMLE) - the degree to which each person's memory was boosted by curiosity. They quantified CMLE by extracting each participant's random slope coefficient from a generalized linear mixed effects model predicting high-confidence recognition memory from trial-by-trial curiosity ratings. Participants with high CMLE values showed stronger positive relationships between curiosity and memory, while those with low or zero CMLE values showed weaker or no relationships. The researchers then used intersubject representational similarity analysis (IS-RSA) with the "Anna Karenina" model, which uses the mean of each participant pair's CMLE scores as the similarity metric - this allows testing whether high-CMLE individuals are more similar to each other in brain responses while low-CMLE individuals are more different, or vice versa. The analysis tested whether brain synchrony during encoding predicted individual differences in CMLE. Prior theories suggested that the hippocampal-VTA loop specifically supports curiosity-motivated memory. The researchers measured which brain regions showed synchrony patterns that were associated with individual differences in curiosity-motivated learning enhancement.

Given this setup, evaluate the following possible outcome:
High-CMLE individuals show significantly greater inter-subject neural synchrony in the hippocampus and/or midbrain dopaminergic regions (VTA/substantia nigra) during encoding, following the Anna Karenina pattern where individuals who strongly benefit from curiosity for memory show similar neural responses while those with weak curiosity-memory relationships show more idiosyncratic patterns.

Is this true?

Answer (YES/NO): NO